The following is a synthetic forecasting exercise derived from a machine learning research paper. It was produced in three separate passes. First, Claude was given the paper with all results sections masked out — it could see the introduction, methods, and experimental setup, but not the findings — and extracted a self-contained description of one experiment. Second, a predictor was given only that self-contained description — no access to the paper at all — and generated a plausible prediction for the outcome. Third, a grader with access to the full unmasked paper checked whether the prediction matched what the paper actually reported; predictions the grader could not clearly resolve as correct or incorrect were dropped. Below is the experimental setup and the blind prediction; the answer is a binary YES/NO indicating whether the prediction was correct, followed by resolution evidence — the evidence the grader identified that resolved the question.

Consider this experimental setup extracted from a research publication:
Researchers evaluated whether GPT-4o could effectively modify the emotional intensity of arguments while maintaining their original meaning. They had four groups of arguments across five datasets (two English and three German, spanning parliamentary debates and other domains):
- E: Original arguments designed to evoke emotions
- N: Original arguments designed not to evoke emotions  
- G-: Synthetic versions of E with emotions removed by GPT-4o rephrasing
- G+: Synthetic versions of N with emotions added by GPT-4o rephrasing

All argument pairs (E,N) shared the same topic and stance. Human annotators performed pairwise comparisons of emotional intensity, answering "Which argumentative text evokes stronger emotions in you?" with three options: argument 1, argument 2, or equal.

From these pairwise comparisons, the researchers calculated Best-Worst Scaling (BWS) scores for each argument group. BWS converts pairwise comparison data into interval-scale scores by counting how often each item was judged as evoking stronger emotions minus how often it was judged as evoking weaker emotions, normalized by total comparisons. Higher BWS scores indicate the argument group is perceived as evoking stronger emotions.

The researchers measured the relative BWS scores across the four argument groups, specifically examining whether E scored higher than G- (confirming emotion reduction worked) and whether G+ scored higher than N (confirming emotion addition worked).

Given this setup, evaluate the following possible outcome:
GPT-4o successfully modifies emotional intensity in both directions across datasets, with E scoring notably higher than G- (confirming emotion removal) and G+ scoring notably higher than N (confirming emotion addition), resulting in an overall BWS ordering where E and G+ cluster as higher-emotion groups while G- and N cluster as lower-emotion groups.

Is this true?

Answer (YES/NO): NO